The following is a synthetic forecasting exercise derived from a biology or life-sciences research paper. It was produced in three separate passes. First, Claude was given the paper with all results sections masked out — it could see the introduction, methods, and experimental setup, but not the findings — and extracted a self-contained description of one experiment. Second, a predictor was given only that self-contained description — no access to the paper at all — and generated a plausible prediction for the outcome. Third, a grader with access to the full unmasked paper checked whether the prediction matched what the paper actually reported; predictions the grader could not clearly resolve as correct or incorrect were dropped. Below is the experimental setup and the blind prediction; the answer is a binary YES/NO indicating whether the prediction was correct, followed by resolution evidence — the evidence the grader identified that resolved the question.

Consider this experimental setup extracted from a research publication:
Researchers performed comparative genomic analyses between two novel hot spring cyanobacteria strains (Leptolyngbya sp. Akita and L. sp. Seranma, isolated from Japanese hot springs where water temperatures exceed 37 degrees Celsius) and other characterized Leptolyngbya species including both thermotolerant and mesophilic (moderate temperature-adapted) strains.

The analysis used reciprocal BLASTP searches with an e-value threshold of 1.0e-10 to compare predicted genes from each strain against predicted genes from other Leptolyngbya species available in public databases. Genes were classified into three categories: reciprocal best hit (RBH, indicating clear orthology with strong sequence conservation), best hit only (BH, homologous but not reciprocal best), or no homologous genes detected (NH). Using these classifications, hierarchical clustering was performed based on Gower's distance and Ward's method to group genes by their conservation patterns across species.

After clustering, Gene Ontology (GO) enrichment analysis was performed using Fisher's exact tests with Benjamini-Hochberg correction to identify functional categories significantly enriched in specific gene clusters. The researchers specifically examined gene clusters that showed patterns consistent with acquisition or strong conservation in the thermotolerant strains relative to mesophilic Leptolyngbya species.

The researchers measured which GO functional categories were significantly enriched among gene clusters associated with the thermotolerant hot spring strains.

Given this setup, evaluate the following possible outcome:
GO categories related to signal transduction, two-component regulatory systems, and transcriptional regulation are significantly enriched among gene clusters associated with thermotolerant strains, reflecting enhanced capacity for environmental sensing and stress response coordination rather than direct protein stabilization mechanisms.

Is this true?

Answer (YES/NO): NO